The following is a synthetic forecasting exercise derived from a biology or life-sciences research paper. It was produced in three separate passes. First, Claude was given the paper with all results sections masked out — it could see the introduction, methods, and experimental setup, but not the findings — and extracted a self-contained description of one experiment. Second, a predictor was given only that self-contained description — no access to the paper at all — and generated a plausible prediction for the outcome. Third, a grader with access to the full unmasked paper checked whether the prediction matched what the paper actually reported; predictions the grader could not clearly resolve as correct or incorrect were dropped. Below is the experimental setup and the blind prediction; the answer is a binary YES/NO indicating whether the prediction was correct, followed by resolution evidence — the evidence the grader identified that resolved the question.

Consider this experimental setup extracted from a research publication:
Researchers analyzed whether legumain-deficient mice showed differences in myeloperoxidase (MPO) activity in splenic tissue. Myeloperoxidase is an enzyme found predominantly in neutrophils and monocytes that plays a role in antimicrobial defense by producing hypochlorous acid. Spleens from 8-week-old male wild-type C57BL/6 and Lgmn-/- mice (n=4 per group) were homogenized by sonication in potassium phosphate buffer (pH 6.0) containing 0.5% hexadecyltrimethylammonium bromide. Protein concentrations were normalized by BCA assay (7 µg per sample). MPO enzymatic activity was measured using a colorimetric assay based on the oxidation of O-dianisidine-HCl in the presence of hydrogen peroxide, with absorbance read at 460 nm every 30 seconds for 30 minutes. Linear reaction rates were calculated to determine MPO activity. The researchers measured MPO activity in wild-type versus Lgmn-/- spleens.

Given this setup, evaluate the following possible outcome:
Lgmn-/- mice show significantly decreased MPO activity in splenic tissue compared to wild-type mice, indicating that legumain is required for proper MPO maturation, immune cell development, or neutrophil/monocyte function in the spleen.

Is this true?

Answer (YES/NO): NO